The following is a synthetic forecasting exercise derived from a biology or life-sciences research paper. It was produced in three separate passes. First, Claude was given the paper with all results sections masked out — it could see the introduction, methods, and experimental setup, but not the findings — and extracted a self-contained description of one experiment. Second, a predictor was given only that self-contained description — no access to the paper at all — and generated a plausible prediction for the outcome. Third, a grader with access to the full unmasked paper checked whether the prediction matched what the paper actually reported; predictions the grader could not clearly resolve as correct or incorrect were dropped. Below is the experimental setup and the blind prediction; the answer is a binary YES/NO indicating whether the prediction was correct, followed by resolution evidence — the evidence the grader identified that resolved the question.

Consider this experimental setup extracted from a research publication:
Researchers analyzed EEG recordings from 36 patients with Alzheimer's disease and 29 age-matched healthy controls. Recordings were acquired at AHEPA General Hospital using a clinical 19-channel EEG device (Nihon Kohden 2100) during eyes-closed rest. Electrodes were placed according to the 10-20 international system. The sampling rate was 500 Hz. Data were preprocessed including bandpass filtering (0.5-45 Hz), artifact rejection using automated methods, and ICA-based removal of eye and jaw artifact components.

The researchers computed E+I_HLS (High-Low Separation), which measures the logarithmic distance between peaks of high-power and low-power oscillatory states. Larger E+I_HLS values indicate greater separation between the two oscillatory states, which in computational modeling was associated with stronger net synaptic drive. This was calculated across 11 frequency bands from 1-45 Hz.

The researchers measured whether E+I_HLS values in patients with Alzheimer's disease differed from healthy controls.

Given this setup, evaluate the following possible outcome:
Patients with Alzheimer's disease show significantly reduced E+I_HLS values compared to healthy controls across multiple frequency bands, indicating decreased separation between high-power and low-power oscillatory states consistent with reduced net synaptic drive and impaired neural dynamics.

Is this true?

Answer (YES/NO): NO